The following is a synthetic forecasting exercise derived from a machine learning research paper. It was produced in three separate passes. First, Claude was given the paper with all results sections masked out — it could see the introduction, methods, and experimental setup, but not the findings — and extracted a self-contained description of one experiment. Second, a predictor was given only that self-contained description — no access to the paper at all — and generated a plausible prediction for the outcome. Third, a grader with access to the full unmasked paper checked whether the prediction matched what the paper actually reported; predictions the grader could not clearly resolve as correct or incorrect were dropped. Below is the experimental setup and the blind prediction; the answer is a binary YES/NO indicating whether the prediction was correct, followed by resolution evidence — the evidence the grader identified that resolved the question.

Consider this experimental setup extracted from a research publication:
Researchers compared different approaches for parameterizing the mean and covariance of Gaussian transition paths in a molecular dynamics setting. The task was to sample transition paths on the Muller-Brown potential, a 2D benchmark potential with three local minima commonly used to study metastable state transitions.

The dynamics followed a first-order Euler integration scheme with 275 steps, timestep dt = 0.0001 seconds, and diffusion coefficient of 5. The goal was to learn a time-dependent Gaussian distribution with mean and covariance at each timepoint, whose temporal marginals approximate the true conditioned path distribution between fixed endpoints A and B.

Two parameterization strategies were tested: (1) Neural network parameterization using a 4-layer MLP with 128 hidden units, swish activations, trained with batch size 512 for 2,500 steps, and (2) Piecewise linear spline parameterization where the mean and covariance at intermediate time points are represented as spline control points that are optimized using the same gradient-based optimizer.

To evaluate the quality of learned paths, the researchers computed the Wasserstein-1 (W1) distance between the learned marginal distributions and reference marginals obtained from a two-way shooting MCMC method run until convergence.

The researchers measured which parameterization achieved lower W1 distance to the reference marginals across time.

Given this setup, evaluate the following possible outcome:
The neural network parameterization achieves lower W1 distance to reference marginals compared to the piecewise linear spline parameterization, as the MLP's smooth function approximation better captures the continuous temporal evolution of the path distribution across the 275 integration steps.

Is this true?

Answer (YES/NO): YES